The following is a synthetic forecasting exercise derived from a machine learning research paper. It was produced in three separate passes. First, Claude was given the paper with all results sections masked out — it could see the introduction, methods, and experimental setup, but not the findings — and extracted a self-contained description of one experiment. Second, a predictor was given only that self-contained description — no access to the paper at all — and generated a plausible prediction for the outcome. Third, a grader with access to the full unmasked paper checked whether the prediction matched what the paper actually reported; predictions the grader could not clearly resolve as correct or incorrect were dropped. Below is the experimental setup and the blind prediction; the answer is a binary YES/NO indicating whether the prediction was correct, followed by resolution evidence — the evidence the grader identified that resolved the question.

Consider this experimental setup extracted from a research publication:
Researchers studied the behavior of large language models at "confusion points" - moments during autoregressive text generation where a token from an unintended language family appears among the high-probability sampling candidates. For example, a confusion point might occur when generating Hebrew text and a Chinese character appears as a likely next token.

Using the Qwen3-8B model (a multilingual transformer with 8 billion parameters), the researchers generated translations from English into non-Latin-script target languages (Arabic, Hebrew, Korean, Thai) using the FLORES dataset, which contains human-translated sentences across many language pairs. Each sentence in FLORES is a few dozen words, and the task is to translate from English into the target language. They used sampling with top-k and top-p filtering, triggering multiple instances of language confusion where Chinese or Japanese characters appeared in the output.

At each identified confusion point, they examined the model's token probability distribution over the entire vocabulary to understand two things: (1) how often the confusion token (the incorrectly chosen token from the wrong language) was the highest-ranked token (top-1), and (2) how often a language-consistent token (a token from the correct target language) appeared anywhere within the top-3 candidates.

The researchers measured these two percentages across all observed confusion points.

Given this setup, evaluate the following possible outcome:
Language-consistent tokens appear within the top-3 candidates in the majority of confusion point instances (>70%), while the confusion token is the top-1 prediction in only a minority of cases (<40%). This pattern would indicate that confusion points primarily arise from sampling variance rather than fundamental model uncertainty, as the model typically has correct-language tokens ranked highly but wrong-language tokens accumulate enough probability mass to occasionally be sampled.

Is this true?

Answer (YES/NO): NO